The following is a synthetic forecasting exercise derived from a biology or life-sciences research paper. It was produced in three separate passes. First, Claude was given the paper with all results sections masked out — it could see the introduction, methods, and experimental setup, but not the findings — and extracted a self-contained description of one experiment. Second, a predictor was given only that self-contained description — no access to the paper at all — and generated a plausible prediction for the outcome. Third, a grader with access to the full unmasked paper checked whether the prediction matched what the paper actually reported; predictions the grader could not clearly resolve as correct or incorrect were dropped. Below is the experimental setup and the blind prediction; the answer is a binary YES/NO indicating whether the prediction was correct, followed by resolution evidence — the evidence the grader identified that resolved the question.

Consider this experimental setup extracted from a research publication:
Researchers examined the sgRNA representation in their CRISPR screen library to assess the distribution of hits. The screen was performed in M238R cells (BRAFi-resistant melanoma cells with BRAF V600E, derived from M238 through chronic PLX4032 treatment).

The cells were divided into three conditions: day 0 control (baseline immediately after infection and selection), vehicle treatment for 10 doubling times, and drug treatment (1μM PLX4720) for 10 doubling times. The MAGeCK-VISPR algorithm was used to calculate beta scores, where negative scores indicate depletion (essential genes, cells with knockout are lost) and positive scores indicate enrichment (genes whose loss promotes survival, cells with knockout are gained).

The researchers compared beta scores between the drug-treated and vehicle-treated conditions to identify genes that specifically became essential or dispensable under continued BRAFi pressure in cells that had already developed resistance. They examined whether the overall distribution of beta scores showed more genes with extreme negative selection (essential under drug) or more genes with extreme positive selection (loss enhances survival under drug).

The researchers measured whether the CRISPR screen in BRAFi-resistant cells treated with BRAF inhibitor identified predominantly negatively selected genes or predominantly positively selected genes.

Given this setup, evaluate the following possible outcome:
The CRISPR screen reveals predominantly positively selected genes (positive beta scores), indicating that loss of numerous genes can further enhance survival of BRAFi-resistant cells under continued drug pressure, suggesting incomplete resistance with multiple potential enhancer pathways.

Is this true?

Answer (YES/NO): NO